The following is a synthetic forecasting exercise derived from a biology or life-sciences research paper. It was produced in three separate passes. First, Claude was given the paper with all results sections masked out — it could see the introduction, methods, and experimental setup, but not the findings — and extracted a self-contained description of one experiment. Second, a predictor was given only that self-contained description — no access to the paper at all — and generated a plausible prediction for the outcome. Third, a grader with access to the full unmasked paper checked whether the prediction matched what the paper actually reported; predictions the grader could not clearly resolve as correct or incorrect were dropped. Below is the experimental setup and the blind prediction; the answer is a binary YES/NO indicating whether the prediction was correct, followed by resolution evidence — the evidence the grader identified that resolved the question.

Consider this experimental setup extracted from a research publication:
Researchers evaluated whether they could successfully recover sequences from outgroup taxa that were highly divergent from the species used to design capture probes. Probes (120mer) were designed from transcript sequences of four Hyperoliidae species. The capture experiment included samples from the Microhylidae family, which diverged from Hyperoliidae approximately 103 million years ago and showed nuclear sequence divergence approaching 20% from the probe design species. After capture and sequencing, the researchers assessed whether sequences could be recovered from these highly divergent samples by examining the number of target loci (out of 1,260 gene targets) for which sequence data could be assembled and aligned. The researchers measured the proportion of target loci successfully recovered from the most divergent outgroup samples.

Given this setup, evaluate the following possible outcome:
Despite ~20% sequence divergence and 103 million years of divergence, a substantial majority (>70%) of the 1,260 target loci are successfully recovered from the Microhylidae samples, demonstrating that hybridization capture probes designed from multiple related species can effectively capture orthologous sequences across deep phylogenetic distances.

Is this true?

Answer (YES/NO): NO